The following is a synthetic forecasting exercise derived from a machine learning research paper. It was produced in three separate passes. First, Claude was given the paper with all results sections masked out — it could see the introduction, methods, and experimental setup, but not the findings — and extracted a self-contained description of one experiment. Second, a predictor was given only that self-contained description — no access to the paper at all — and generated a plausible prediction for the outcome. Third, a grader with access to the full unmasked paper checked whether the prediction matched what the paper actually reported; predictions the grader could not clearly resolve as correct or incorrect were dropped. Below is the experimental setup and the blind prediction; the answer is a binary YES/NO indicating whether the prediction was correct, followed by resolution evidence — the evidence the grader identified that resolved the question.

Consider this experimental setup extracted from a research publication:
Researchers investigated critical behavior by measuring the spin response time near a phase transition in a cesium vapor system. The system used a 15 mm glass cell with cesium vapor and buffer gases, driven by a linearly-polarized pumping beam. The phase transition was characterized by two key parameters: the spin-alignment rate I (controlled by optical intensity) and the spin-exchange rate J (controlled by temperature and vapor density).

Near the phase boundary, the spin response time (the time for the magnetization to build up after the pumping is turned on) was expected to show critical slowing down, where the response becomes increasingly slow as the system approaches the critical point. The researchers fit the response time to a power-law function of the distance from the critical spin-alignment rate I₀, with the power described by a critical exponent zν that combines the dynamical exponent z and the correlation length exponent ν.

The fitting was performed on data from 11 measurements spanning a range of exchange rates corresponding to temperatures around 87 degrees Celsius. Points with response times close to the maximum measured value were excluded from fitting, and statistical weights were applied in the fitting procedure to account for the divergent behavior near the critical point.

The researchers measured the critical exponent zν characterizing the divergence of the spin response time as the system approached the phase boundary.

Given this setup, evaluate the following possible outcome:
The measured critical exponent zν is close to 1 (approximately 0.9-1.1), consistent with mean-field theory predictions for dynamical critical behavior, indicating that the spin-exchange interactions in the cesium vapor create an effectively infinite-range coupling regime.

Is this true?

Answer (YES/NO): NO